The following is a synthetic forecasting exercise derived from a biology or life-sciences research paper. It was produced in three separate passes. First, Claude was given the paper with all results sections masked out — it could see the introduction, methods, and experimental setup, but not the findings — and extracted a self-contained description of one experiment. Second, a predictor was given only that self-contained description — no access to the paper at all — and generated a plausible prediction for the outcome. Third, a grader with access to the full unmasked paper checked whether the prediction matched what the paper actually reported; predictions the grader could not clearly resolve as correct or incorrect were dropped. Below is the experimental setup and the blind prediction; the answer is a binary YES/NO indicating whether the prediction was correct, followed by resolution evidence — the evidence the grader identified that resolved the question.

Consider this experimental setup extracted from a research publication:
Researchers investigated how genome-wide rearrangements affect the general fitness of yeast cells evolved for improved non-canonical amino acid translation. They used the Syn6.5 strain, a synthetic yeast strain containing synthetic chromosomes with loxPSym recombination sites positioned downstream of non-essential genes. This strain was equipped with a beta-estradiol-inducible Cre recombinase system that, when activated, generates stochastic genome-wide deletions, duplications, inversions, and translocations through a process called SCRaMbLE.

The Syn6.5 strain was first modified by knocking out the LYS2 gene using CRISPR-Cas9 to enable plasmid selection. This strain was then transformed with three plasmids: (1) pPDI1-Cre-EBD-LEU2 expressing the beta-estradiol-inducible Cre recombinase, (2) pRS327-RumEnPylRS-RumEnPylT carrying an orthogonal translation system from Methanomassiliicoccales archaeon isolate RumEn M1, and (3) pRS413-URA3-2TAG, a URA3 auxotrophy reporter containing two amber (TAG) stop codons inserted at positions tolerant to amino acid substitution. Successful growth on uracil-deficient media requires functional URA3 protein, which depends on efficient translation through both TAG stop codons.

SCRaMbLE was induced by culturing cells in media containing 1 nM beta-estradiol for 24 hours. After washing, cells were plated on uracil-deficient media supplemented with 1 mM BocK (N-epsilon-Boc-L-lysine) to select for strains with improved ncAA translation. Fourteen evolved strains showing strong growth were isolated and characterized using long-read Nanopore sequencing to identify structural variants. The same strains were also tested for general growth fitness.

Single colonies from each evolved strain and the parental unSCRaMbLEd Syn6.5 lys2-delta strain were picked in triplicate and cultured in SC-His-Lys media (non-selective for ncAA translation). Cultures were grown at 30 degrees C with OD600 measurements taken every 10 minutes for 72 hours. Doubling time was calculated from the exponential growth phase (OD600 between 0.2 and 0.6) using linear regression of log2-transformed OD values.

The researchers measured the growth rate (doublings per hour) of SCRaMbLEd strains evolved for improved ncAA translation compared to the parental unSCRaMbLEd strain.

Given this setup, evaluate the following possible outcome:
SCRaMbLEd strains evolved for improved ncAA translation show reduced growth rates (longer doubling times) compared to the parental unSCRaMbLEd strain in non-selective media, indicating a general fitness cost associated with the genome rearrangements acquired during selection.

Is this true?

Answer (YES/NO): YES